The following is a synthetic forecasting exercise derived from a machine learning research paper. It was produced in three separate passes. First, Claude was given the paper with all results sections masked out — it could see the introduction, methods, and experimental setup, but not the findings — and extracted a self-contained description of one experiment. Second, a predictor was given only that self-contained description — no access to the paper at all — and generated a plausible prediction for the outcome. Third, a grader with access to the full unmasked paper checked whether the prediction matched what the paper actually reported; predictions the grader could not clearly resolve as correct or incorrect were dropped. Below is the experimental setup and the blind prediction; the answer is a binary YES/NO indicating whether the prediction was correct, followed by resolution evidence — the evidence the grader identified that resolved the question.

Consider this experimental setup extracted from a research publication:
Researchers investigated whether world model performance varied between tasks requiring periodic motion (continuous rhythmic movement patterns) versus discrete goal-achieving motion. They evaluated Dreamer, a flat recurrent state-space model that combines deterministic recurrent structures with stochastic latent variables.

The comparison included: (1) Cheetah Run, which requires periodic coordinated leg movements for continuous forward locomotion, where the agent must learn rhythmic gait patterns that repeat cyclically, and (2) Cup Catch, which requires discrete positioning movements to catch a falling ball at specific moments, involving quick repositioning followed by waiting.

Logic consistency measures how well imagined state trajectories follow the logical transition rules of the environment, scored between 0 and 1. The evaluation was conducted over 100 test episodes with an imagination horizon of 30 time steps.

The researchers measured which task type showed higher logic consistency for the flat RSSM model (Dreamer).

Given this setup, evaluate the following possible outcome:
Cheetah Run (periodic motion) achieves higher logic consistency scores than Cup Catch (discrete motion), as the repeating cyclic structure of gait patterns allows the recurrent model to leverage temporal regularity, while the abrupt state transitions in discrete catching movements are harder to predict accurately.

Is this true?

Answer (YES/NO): NO